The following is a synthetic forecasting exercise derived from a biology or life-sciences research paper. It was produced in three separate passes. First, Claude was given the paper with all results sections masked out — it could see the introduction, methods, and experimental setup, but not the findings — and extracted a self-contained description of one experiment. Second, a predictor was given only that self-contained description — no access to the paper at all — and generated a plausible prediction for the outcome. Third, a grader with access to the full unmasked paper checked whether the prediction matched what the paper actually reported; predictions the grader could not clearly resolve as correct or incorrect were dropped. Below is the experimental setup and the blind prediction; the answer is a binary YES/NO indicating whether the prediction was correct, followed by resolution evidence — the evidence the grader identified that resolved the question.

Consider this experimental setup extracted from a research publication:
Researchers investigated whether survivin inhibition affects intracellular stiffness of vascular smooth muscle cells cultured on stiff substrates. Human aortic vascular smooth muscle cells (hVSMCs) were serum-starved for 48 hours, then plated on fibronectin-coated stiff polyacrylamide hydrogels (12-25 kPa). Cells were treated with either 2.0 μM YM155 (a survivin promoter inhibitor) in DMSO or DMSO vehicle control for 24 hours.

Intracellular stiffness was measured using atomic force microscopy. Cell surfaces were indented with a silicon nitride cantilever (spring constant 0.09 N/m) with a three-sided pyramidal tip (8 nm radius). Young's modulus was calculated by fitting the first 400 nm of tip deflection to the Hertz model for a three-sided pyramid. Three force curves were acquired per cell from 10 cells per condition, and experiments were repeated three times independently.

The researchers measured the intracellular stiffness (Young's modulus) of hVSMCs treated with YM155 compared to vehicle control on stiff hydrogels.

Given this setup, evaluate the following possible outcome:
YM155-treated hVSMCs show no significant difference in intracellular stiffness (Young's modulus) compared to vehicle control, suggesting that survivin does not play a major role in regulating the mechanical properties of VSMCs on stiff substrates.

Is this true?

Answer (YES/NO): NO